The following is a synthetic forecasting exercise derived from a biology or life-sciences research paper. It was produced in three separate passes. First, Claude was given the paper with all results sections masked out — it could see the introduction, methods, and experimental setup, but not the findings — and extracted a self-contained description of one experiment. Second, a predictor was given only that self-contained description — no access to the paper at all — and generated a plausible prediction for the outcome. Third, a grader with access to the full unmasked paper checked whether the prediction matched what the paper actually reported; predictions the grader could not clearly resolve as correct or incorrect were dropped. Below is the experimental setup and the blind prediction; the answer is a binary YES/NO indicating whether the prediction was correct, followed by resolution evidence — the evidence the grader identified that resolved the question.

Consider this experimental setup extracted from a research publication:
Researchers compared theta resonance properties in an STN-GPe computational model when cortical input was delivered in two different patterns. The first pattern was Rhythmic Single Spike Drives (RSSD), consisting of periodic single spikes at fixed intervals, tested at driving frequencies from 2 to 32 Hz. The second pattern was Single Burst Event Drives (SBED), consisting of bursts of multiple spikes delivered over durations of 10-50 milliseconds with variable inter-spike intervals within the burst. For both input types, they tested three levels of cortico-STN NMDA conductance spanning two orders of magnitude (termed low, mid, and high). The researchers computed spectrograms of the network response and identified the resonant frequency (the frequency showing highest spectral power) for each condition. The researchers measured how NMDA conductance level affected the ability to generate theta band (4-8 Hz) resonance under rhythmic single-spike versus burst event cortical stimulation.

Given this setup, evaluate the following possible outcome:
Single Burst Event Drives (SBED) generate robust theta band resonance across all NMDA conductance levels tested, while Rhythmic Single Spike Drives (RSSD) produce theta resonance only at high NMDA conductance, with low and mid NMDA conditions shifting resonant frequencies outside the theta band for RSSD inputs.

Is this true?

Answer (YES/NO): NO